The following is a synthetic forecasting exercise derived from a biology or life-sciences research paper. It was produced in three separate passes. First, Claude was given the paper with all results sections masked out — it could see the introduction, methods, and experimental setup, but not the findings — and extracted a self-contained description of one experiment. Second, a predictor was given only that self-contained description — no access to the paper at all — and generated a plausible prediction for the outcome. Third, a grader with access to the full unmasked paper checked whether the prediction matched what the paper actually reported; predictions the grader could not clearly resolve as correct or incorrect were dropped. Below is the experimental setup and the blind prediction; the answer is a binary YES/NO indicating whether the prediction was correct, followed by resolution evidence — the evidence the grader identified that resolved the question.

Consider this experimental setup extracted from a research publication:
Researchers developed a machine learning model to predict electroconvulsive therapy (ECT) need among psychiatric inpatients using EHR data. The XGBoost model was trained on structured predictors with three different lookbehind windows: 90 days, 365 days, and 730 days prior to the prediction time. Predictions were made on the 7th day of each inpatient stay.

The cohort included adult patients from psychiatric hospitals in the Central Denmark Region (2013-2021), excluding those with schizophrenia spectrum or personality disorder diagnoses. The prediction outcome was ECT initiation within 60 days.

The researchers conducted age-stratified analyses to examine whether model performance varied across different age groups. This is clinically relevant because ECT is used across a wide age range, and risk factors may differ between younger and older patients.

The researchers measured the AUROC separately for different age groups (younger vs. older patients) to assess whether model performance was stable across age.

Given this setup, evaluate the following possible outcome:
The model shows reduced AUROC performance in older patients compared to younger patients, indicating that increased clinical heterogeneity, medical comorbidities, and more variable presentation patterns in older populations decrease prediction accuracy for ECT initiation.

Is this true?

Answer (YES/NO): YES